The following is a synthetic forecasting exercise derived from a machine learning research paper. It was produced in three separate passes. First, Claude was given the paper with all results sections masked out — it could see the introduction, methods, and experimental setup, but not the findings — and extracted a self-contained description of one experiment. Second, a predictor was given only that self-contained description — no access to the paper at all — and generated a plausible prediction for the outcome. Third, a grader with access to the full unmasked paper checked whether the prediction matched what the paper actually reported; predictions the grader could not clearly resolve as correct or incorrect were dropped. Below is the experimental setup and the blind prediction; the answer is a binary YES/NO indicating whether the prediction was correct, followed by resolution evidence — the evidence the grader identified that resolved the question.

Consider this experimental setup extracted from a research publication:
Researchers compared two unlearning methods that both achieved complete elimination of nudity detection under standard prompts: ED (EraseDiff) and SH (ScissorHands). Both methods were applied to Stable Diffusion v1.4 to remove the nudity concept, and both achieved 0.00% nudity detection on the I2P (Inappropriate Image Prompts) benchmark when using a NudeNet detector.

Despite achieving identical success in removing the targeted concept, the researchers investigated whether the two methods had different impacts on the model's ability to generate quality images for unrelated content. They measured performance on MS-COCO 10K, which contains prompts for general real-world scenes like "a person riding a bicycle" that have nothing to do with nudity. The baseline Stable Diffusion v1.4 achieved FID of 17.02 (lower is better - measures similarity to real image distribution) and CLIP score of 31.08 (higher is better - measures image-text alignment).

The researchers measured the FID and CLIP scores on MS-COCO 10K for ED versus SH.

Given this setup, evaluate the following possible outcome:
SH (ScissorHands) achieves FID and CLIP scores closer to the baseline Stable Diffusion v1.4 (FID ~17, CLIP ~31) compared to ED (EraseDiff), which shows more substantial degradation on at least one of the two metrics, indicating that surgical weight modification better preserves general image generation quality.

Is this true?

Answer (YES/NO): YES